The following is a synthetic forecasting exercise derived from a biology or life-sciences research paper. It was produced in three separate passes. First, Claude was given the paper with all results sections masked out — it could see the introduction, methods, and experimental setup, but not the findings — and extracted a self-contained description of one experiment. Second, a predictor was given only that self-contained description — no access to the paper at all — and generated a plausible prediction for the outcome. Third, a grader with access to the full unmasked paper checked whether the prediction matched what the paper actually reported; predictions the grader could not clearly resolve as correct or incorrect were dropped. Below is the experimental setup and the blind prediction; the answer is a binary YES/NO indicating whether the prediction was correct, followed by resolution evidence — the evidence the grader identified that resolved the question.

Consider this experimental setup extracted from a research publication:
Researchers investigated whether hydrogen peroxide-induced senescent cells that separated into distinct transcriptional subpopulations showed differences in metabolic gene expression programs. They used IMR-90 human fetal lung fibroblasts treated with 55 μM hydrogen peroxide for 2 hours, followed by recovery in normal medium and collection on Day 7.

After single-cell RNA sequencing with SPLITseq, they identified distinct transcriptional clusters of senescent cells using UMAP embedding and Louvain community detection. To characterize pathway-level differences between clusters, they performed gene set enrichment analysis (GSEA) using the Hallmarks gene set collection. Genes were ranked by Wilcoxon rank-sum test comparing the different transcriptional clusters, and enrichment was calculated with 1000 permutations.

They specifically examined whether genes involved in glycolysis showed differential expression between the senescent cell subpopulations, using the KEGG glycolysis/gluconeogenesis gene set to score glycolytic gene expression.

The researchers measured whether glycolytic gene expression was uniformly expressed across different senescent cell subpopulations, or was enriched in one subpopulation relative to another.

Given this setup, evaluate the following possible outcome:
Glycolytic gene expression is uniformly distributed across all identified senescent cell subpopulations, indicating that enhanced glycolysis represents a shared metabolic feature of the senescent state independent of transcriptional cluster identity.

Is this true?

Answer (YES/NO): NO